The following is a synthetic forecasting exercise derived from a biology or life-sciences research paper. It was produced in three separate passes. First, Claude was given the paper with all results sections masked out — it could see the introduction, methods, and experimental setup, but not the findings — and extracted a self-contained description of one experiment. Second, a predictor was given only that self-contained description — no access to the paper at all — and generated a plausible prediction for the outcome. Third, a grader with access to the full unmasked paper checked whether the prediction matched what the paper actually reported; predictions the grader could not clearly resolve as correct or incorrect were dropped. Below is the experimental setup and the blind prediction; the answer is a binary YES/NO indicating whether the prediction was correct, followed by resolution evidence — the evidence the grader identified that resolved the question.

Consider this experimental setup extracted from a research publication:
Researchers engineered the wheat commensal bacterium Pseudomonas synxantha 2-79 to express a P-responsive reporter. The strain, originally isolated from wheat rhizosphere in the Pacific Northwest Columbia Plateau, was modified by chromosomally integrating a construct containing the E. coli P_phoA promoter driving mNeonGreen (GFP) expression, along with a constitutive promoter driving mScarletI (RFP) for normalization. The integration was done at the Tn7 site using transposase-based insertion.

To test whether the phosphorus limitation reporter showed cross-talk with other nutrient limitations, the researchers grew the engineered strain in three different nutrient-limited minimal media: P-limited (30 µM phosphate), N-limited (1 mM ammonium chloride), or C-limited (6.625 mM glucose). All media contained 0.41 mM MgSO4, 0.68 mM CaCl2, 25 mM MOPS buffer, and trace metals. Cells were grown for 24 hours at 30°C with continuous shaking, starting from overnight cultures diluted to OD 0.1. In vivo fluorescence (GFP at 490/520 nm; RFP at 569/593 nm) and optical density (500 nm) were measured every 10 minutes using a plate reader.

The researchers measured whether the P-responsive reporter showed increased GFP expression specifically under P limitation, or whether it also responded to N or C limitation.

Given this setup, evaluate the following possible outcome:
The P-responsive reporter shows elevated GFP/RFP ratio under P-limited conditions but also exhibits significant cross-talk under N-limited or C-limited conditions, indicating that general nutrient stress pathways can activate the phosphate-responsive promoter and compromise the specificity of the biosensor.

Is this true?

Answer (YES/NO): NO